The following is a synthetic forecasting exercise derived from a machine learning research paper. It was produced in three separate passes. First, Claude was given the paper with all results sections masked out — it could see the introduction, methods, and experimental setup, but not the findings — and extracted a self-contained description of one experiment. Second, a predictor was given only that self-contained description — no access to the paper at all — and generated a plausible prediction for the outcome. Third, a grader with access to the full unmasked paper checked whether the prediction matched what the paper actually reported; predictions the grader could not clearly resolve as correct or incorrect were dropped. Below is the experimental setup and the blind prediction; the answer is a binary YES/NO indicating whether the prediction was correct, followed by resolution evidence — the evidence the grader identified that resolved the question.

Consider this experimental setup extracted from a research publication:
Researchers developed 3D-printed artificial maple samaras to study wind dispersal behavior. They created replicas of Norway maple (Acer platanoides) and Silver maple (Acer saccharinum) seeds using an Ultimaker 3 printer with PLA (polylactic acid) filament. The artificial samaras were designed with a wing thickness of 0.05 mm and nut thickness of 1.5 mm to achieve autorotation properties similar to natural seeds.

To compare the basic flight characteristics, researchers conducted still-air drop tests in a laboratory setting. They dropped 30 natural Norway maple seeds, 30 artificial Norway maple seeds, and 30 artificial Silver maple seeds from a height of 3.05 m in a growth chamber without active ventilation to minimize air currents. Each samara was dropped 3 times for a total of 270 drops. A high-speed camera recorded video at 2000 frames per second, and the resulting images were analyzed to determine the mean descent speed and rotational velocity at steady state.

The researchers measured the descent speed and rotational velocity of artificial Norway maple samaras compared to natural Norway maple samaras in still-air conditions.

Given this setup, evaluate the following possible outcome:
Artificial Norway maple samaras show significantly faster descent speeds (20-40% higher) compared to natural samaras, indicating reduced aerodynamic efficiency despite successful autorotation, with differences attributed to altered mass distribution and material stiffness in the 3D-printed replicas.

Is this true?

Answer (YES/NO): NO